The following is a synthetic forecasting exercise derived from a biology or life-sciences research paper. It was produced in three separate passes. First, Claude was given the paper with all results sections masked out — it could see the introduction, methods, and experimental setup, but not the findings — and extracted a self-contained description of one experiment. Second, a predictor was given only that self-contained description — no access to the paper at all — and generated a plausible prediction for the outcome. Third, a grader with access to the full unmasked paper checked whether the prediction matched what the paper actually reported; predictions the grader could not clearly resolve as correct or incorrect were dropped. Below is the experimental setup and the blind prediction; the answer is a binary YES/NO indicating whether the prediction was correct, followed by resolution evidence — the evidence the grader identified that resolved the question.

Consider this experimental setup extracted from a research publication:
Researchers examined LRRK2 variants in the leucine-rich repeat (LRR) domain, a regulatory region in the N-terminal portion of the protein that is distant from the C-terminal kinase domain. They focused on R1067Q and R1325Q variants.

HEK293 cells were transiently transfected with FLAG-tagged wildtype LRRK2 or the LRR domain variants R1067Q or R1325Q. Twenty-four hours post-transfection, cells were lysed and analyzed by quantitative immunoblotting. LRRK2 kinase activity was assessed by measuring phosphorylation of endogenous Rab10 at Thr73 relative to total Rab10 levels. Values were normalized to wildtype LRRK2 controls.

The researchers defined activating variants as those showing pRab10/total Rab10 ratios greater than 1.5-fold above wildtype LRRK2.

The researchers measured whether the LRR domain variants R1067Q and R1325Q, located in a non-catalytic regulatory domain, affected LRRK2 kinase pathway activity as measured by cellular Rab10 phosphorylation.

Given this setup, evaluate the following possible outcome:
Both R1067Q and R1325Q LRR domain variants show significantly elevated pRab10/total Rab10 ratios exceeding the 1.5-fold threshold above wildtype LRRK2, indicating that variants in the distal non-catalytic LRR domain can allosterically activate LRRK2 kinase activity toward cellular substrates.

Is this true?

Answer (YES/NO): YES